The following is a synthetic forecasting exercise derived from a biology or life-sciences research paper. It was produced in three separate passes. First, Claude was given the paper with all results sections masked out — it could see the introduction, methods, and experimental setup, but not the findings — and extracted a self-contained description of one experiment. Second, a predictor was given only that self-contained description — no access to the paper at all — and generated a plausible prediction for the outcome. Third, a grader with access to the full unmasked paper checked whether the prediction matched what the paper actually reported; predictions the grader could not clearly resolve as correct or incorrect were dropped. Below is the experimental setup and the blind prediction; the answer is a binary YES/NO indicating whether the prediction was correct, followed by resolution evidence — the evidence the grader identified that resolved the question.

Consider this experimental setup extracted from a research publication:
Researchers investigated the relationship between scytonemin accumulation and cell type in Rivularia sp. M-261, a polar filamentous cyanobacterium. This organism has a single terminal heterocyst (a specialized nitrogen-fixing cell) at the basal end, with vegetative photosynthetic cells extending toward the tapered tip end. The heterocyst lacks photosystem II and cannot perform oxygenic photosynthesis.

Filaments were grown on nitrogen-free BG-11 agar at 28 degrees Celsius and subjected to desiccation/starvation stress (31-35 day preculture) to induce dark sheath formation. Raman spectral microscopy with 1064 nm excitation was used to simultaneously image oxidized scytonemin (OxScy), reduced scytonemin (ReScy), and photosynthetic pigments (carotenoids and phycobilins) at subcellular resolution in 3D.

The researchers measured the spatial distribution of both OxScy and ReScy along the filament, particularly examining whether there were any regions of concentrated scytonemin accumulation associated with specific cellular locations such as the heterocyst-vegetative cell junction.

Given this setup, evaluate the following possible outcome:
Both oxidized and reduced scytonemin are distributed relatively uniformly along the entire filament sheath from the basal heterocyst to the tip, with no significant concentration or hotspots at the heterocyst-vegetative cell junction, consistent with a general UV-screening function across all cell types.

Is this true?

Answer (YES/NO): NO